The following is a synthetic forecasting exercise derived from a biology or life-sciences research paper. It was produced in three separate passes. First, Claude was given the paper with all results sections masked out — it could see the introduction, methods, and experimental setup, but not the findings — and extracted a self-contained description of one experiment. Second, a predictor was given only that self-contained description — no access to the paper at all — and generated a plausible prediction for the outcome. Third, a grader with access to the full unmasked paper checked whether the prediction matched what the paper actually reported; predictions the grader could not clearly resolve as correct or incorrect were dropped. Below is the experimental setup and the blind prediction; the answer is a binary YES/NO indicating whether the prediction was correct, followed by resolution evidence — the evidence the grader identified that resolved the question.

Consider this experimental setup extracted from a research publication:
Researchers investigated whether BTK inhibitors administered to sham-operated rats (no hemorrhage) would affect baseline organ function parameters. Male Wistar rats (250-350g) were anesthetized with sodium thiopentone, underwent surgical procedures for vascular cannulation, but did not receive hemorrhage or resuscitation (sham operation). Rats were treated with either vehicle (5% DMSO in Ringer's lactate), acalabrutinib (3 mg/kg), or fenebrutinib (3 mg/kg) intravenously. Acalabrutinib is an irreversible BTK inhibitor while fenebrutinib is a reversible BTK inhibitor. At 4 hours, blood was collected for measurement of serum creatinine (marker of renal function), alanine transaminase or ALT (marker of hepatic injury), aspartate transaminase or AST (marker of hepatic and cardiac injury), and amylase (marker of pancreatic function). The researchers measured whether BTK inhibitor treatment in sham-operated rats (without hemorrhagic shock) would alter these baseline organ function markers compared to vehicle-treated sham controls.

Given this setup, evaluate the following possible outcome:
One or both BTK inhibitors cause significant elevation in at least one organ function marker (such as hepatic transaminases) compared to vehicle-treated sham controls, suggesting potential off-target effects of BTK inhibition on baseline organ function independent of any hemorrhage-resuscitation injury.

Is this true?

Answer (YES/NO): NO